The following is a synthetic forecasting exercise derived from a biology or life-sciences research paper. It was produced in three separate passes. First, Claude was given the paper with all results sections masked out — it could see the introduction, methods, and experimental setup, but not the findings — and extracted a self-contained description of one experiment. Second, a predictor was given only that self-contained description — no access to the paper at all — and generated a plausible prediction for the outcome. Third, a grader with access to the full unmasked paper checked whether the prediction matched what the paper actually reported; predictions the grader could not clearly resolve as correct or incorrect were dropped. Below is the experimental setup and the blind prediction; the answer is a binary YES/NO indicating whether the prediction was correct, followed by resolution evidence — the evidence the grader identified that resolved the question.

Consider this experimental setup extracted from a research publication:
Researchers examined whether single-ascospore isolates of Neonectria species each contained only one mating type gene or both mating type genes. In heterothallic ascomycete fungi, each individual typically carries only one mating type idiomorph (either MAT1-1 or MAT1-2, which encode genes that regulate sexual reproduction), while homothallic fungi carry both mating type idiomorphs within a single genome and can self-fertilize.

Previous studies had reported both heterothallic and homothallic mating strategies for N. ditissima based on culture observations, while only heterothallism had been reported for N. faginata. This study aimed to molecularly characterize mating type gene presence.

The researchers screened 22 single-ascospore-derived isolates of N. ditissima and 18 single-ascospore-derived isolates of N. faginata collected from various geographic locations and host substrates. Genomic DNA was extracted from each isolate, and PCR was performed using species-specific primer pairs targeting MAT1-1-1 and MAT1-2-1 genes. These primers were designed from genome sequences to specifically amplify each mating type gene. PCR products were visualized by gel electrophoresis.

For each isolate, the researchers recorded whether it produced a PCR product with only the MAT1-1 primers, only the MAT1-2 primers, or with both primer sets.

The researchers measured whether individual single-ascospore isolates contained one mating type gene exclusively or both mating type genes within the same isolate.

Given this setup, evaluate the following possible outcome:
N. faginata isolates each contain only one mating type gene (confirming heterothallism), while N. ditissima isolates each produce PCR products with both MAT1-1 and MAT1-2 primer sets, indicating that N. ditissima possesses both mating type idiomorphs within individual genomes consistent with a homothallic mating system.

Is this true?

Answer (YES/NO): NO